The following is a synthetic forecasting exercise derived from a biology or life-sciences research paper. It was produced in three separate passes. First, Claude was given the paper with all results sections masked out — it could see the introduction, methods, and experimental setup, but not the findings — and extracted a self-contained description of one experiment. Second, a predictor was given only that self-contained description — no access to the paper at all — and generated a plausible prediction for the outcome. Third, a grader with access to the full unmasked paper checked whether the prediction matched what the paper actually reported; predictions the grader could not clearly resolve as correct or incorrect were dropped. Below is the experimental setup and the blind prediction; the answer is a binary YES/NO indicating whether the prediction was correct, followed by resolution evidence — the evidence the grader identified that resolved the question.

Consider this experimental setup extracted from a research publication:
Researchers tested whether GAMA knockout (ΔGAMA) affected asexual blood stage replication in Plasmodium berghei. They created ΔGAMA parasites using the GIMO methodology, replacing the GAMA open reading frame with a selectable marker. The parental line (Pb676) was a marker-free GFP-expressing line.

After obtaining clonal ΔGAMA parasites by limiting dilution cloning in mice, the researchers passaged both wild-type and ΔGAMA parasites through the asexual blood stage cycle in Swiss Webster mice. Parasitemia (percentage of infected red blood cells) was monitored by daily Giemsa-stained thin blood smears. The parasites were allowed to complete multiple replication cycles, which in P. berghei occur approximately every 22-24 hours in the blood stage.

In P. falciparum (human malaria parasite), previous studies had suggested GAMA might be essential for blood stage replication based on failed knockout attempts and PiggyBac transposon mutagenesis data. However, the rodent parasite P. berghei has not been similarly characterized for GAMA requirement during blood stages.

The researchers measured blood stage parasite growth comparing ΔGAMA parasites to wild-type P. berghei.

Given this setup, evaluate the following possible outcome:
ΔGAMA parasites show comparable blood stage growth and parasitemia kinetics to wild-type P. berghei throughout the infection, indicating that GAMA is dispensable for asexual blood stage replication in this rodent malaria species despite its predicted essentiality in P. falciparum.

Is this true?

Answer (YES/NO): YES